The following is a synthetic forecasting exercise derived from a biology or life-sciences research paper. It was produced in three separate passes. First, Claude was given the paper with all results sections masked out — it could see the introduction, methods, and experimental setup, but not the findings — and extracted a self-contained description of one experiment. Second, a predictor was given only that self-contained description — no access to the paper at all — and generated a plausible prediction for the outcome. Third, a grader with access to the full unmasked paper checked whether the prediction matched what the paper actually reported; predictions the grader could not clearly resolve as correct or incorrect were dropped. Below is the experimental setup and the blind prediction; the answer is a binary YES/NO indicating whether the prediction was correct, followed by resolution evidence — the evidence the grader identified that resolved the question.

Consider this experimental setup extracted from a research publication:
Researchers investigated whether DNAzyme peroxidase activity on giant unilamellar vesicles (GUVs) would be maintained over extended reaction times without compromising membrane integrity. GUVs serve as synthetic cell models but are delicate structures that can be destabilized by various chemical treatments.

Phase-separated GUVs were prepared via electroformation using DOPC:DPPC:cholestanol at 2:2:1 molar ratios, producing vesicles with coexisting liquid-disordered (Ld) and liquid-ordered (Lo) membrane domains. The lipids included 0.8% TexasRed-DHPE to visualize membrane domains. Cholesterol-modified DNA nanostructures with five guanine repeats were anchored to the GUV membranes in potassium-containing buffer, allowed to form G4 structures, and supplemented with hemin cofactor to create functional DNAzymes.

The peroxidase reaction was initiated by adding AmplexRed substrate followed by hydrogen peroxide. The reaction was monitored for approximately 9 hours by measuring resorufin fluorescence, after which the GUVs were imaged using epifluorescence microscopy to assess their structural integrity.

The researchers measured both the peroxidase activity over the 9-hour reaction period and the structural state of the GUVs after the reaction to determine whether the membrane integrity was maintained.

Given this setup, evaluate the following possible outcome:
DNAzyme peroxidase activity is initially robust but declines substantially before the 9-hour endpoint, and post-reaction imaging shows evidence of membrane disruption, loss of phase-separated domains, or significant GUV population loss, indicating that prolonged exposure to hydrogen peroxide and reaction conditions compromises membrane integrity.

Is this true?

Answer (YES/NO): NO